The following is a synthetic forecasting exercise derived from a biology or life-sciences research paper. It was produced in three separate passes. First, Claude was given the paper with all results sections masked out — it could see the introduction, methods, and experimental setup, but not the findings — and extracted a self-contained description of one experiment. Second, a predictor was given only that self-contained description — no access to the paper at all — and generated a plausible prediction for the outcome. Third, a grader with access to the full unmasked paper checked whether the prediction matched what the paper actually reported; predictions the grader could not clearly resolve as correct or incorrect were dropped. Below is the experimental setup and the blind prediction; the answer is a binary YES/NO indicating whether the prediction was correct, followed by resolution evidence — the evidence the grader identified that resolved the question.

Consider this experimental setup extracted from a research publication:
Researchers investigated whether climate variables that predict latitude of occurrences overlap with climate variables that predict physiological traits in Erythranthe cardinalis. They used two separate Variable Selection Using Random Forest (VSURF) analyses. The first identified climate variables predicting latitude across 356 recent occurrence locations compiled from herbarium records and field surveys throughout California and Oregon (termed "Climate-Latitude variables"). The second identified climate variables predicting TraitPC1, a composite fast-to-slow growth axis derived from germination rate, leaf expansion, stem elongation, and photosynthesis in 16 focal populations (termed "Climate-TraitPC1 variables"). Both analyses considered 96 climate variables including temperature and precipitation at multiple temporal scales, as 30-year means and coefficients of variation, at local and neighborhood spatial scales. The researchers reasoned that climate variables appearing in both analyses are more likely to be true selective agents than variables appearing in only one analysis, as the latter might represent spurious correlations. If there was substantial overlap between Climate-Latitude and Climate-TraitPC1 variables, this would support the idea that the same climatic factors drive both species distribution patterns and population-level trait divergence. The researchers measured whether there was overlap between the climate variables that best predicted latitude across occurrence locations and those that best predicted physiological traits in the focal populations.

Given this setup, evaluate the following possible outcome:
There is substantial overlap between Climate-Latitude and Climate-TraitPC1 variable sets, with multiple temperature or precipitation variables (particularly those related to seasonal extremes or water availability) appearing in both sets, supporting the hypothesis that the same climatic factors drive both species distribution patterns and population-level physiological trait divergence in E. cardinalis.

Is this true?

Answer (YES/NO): NO